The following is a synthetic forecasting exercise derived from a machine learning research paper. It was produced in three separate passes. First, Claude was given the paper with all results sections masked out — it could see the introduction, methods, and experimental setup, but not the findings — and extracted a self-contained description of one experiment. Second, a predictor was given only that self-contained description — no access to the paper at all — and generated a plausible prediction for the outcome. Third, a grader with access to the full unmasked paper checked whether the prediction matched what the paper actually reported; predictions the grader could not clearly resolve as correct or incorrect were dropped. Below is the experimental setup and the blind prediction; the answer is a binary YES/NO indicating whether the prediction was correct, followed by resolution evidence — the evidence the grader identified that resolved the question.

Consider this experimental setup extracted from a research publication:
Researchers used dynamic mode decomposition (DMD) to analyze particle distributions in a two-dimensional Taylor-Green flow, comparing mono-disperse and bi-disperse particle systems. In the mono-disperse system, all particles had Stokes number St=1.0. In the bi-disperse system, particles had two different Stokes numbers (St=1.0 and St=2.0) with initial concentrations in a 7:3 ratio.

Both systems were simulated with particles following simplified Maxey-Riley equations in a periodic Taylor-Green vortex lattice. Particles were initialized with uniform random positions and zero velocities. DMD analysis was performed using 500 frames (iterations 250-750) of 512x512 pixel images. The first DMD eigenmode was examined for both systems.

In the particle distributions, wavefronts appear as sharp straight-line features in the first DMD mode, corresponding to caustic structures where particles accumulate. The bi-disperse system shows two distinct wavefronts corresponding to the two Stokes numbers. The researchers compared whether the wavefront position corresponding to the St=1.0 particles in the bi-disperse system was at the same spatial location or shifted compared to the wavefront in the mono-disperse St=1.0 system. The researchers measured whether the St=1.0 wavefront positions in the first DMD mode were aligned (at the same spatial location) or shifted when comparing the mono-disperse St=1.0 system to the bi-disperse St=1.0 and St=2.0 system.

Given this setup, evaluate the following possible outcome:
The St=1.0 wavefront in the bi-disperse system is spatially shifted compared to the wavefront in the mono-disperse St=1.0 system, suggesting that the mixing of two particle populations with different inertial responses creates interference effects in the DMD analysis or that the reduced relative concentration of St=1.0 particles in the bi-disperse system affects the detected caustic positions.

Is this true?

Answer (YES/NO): NO